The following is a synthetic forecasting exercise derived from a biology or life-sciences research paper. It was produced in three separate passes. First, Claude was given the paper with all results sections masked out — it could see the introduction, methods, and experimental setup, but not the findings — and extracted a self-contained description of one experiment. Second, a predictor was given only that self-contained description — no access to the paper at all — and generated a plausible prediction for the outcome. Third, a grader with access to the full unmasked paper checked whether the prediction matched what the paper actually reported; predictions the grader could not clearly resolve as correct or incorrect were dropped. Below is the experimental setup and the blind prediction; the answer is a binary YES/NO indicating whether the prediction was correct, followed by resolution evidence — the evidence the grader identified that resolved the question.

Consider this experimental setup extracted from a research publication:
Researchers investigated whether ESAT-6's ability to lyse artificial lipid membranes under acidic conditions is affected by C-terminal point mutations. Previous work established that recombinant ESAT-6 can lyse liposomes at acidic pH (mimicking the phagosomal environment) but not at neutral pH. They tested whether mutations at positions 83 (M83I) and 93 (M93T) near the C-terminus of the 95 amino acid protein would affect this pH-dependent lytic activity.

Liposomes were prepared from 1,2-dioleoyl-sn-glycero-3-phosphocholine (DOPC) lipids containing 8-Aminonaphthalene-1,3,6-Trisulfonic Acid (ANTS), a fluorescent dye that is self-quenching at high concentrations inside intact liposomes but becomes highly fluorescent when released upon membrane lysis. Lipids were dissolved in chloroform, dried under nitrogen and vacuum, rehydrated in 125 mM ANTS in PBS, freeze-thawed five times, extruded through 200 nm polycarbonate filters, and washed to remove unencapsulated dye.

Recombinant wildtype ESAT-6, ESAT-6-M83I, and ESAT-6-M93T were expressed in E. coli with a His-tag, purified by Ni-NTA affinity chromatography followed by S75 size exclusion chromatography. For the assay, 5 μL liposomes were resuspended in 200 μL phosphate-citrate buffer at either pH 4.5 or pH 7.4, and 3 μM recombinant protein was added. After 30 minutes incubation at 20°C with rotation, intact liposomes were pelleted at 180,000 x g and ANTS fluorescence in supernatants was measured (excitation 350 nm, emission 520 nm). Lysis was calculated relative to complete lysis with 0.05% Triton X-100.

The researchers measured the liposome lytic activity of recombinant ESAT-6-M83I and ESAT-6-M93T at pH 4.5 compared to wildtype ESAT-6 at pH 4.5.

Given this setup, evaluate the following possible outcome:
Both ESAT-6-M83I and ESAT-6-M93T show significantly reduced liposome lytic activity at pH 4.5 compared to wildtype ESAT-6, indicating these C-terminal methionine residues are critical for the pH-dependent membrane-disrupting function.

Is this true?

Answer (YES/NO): NO